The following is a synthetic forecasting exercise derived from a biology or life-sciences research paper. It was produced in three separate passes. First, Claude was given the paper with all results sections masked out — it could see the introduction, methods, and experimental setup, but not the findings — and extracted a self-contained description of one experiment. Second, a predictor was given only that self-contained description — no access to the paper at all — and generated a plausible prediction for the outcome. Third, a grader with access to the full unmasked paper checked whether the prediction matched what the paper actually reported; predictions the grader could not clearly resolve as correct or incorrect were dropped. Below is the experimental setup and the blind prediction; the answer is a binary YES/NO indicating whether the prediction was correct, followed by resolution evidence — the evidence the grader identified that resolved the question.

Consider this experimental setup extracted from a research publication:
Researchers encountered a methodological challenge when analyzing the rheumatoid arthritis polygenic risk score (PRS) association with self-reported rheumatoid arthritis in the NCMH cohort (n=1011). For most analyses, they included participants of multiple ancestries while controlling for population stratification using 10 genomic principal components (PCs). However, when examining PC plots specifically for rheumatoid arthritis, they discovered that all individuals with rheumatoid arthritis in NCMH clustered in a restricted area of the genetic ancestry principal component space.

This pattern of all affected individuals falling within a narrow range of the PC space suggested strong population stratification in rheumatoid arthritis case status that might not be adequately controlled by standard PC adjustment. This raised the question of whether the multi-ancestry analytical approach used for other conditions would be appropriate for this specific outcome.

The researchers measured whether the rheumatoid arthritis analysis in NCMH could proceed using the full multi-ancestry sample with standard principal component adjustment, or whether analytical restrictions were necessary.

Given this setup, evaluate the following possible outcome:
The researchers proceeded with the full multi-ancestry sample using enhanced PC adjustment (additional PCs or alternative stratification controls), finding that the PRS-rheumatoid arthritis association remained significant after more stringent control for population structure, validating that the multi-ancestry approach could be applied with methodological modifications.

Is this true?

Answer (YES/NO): NO